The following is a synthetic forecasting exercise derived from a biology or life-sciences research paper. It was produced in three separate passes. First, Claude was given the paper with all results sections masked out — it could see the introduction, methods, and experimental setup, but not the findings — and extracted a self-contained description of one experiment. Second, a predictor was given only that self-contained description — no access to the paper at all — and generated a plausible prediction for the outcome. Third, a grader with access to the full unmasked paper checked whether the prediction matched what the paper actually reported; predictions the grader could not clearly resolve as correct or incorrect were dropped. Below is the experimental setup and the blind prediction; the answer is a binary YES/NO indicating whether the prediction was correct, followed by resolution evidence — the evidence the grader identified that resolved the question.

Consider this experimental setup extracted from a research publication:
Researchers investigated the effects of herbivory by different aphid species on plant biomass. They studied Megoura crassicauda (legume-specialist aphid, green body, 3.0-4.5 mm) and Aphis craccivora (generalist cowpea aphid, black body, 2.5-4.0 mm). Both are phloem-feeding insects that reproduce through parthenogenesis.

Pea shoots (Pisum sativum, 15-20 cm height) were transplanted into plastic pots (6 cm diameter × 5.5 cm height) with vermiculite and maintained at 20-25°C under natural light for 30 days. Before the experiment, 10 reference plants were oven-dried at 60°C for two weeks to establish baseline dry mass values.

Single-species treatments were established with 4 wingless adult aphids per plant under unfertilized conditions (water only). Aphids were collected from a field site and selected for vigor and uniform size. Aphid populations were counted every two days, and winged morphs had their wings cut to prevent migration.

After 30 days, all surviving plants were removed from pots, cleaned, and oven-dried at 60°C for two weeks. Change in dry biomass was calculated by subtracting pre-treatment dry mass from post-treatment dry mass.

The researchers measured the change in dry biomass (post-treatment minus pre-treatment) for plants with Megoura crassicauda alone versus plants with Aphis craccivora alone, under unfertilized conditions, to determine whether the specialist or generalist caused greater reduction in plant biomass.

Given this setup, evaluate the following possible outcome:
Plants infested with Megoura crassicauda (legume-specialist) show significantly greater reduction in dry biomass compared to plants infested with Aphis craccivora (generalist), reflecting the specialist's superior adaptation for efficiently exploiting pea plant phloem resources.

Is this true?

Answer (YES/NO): NO